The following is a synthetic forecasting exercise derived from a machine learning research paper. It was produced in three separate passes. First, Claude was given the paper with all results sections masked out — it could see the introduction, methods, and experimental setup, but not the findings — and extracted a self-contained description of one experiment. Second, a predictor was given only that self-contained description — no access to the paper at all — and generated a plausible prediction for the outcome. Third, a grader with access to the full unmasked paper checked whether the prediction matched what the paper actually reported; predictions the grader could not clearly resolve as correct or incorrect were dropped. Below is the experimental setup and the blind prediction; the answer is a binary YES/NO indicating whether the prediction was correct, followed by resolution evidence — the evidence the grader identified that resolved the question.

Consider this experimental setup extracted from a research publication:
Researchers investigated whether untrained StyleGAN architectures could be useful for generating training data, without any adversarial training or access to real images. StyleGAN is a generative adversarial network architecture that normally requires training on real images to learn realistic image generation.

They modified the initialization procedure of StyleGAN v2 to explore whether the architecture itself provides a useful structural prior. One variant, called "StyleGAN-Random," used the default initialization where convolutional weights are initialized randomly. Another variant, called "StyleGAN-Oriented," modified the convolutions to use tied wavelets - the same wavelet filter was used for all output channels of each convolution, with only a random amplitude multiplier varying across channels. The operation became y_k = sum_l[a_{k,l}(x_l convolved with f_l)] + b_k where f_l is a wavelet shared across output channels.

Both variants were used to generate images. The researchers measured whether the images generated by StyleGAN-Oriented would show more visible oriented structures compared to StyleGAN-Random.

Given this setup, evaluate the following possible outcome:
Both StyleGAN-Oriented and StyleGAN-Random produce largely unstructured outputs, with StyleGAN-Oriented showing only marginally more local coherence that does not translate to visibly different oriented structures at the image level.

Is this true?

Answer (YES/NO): NO